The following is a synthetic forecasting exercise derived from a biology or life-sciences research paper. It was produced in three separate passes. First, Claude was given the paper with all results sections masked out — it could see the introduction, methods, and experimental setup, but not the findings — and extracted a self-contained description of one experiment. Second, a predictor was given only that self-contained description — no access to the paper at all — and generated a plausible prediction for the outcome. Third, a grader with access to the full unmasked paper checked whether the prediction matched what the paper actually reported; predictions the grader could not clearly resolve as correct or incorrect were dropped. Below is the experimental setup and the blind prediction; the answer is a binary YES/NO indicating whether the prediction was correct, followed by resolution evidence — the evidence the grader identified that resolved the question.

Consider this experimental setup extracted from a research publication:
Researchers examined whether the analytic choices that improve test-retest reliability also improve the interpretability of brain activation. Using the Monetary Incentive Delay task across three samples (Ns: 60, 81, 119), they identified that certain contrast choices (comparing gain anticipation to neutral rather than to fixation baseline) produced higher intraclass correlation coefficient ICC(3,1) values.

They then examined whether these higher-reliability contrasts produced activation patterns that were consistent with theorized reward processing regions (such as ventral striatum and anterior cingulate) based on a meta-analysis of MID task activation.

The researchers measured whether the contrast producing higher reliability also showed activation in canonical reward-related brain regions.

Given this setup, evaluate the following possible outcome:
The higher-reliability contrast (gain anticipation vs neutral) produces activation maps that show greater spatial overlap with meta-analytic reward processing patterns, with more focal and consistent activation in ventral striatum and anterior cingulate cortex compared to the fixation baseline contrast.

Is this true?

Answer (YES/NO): NO